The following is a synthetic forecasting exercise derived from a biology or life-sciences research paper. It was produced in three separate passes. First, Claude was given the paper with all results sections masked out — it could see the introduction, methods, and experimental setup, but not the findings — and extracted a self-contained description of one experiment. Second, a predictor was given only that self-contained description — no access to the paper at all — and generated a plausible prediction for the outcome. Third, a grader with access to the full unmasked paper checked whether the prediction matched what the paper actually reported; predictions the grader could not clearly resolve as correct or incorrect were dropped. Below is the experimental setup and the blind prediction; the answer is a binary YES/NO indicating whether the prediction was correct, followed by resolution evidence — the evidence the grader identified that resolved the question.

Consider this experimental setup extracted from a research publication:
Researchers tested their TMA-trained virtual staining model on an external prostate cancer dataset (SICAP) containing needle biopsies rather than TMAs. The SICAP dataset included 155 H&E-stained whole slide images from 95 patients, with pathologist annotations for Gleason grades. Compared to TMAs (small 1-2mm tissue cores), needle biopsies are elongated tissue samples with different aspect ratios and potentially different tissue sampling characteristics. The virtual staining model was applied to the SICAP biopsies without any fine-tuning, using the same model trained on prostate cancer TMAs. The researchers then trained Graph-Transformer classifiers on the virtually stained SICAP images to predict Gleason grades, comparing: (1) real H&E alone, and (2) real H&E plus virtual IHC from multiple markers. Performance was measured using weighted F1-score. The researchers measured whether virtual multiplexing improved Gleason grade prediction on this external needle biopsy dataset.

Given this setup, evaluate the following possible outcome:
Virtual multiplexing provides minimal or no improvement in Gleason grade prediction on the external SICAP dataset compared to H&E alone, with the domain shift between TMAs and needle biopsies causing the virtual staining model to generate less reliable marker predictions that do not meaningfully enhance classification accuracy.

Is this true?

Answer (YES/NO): NO